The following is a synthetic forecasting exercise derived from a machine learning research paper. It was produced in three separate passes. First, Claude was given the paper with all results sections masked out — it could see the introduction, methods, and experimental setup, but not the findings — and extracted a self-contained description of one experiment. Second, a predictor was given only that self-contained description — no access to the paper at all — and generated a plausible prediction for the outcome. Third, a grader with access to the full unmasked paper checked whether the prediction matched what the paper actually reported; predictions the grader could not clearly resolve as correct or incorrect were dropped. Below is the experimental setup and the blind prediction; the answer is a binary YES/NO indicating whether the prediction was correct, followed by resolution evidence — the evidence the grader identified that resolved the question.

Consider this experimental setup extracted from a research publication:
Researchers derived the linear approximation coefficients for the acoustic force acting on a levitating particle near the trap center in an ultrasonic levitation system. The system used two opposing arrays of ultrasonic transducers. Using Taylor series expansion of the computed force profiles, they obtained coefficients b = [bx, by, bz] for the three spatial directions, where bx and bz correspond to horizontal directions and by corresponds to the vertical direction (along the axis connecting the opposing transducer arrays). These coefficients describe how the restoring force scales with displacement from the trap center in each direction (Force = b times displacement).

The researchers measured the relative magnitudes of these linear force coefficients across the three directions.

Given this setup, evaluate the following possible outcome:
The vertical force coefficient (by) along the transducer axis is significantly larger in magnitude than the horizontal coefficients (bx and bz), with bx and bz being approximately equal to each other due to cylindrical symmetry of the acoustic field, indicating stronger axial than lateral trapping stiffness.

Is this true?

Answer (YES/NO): NO